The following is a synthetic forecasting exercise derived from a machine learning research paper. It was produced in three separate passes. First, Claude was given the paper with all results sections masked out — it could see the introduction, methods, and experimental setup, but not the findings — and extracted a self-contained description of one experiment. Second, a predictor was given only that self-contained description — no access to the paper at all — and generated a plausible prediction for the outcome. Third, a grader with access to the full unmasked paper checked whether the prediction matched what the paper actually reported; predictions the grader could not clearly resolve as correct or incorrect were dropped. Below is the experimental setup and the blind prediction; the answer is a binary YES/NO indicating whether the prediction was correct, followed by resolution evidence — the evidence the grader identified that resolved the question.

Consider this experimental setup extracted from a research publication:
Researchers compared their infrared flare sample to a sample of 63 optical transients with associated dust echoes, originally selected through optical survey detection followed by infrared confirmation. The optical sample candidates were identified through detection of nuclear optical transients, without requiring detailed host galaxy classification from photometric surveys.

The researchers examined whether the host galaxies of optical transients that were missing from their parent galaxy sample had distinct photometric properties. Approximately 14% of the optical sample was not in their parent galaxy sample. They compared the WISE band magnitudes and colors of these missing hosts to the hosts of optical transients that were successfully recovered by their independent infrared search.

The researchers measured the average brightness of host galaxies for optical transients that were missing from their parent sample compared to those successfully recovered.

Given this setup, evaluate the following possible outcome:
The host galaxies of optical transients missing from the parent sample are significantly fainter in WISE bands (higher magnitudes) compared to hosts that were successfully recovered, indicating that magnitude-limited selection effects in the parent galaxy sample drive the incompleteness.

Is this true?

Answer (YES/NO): YES